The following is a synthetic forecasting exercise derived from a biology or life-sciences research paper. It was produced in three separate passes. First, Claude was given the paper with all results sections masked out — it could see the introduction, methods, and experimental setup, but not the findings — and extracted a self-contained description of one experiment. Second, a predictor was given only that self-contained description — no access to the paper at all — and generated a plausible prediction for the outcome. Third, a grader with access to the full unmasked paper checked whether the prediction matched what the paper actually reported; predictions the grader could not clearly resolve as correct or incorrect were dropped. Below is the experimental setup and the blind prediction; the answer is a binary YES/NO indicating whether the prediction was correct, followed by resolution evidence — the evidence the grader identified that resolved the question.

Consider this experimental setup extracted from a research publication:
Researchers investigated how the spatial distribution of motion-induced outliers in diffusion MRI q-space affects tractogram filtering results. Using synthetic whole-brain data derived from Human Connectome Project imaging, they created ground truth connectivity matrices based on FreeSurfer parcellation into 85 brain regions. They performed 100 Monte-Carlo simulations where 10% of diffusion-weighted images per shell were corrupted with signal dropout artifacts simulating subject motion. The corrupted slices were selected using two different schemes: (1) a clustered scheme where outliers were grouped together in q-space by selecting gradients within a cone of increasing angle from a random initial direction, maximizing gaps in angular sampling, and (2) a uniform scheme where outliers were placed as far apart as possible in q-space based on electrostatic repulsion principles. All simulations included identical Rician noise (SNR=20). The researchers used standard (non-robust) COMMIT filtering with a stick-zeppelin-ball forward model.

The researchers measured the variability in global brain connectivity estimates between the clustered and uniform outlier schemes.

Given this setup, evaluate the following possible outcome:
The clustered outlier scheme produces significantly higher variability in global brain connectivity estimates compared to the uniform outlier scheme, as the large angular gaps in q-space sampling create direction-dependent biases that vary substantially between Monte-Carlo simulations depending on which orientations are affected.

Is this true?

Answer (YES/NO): YES